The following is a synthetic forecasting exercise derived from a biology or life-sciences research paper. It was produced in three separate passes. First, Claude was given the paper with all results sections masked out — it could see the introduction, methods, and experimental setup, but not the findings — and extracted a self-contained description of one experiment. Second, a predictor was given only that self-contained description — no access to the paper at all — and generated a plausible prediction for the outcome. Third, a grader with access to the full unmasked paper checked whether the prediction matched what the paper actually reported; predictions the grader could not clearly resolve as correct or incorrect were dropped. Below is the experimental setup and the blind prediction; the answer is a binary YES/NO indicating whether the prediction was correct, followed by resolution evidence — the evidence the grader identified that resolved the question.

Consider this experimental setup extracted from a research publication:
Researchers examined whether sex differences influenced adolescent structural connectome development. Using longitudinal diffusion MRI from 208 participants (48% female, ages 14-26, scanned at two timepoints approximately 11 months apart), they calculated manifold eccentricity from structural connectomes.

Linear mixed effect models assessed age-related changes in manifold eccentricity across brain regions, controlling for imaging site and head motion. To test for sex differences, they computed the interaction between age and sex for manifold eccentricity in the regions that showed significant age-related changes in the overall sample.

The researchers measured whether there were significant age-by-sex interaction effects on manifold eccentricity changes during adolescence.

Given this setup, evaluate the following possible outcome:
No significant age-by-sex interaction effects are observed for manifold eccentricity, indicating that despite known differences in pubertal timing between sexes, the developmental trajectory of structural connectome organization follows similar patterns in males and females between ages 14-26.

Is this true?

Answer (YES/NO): YES